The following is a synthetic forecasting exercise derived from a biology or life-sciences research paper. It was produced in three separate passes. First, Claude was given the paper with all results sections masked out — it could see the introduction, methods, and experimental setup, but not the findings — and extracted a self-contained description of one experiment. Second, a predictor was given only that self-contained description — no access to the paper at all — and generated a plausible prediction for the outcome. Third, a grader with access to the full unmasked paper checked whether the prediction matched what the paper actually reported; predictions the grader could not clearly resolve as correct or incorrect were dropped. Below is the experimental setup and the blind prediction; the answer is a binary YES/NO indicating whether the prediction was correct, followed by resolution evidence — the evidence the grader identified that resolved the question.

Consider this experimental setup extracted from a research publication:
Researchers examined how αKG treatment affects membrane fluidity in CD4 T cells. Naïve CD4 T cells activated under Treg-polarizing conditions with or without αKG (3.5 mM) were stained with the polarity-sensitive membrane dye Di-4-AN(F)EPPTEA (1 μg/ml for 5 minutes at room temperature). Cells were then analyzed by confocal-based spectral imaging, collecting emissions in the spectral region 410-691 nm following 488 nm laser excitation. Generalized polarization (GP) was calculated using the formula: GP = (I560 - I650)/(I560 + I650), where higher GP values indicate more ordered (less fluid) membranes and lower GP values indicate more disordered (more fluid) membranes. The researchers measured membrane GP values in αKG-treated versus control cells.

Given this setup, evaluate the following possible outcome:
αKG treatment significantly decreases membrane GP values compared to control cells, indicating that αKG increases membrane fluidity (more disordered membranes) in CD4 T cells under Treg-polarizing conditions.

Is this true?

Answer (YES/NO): NO